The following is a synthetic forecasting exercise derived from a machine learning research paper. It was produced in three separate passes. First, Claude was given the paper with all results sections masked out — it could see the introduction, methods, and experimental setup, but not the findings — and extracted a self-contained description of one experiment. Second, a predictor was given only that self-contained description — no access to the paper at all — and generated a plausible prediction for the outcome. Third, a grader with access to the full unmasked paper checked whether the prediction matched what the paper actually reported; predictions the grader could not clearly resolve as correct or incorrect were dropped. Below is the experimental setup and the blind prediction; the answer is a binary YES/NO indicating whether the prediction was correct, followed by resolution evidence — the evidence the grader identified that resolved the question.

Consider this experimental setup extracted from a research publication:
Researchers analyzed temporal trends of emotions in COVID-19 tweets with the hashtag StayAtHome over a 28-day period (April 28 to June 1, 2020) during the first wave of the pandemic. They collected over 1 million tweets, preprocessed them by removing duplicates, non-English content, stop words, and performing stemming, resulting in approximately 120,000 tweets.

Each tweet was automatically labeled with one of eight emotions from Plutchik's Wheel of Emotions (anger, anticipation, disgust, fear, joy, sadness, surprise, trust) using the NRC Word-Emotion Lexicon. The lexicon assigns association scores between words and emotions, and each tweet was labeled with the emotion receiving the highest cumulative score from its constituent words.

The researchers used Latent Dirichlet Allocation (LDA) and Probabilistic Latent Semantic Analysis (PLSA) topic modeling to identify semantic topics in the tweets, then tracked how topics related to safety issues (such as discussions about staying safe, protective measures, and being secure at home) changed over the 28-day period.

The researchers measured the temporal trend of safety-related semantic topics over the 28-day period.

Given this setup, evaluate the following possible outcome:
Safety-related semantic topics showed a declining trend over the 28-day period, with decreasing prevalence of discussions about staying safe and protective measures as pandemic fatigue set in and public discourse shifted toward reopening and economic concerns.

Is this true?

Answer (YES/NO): YES